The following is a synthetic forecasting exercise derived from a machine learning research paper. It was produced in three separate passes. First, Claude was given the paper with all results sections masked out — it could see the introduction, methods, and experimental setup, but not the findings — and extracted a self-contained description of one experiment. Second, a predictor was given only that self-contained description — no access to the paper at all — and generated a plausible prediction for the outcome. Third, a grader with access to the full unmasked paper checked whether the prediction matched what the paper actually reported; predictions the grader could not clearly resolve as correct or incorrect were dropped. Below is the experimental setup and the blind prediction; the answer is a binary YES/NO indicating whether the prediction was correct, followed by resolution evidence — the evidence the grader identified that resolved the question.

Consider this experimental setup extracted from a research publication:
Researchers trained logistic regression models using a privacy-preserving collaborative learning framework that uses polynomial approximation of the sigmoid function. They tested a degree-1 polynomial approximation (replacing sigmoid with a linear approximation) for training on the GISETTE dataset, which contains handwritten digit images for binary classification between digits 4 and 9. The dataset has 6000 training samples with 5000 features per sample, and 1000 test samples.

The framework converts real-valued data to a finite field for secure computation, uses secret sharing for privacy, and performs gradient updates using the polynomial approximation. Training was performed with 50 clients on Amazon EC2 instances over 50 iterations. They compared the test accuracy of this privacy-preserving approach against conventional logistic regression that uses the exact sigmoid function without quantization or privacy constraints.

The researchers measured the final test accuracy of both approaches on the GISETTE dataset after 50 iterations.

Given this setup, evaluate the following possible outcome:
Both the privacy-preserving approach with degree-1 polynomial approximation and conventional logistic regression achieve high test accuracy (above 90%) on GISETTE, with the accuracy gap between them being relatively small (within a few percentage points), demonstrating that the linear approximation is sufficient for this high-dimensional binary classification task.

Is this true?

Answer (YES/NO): YES